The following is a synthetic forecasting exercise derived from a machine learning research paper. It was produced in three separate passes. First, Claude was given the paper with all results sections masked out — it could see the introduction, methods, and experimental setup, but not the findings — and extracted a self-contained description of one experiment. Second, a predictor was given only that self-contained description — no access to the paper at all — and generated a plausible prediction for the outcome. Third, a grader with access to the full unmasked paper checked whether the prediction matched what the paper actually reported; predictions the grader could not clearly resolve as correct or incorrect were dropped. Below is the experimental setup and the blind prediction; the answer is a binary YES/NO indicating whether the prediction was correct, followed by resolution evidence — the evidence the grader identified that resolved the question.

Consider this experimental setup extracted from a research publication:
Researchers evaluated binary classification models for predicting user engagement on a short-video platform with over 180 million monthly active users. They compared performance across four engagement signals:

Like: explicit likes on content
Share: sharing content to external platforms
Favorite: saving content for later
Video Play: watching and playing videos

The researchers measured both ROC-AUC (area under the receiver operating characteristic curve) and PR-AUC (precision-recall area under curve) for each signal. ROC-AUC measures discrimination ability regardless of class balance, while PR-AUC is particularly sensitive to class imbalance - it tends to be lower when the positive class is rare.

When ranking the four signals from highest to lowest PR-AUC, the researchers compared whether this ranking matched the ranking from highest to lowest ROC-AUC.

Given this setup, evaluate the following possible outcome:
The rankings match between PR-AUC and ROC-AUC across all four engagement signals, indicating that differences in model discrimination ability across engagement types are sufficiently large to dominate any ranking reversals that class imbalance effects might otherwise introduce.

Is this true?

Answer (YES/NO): NO